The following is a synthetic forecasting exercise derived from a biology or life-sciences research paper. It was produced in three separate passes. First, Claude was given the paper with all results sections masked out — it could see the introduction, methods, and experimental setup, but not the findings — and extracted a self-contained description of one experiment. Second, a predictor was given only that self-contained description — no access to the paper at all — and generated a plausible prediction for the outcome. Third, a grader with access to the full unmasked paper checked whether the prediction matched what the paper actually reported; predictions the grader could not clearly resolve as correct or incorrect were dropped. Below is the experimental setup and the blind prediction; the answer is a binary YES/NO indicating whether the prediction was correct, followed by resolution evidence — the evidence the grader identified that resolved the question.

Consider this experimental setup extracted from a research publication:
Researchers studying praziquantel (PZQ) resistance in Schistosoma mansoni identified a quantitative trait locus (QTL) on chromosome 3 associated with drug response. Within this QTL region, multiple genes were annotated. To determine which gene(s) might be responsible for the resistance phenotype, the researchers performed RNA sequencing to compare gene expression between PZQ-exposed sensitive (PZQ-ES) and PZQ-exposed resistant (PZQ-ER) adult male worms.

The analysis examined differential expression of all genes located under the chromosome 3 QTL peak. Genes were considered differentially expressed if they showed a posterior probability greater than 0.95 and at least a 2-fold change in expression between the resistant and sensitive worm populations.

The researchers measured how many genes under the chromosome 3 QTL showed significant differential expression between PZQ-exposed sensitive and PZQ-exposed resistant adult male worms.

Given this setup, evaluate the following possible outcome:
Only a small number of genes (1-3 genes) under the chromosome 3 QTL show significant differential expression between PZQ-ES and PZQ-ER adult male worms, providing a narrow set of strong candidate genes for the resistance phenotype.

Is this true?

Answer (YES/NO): YES